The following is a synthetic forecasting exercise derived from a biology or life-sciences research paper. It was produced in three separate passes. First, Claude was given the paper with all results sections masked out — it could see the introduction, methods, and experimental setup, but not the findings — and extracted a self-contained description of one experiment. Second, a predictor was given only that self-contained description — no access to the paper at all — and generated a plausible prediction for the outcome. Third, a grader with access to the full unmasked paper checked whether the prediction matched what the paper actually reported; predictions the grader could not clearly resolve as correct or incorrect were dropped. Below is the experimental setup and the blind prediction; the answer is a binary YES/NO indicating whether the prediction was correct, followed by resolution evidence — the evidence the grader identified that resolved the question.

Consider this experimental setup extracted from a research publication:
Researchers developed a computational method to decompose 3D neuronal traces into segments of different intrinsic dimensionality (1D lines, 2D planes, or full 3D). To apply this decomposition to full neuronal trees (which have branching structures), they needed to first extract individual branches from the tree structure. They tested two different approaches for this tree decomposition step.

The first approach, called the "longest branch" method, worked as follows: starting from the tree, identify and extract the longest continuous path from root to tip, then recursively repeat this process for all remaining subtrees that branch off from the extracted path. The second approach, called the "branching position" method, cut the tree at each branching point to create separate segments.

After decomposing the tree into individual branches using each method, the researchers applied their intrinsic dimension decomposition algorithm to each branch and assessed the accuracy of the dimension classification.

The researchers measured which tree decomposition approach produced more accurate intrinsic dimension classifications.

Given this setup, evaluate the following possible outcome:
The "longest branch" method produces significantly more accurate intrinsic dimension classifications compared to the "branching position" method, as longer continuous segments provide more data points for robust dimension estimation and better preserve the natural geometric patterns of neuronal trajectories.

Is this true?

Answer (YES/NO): NO